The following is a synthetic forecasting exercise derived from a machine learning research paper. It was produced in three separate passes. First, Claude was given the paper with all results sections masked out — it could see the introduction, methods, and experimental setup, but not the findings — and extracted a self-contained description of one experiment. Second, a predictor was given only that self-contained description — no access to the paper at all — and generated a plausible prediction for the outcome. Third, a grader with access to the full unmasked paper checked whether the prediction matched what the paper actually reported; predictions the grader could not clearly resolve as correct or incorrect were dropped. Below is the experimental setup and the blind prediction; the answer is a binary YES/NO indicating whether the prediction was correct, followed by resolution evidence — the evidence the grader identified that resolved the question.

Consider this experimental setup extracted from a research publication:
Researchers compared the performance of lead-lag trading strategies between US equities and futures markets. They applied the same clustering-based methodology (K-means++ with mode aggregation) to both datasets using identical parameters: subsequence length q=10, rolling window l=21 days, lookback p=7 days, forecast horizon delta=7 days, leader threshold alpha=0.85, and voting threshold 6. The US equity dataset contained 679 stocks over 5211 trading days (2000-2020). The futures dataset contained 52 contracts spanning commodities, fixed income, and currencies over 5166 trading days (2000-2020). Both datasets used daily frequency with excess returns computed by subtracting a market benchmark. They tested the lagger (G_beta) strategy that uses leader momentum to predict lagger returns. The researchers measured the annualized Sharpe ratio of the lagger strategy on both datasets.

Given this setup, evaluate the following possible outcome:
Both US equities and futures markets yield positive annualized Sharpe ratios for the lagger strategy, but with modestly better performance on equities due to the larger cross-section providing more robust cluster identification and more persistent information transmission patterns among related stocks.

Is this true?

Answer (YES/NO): NO